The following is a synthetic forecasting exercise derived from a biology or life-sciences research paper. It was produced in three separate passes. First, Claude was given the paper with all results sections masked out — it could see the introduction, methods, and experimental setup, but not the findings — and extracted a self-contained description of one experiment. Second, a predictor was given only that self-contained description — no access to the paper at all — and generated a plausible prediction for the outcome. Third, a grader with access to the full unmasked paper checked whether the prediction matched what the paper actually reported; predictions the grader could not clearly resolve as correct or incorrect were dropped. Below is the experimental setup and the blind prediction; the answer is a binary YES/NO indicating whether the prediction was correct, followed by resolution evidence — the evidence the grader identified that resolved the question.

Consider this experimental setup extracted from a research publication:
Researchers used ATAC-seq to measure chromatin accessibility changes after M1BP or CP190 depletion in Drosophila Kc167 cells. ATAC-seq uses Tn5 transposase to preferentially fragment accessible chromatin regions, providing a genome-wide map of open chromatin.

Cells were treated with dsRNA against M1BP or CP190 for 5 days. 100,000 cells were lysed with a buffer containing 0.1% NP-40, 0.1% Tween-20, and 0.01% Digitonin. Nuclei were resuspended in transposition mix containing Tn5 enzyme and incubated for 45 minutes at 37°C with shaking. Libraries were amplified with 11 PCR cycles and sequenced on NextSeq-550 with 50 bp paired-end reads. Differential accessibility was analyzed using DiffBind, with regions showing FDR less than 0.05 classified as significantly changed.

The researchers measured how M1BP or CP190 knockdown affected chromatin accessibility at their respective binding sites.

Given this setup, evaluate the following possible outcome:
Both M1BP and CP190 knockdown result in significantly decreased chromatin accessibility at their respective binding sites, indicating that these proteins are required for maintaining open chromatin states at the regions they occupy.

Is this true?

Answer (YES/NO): NO